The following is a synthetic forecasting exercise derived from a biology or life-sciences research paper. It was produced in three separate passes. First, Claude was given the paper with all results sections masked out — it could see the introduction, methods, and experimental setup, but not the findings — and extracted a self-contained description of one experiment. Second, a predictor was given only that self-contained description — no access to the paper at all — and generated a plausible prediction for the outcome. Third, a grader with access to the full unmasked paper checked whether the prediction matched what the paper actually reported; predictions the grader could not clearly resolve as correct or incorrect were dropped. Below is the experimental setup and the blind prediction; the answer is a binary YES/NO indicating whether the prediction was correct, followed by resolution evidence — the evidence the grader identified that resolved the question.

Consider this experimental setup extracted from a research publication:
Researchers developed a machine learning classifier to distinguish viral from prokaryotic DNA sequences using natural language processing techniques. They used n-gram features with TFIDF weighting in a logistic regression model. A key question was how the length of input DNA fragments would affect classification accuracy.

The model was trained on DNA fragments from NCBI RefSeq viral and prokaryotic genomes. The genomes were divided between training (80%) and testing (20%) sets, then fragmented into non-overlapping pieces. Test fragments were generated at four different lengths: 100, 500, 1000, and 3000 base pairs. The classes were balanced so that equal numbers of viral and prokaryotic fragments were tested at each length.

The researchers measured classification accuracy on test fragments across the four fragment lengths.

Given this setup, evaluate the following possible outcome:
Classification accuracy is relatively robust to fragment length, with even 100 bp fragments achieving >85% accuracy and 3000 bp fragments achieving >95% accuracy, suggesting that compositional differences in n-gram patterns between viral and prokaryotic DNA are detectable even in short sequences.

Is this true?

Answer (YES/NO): NO